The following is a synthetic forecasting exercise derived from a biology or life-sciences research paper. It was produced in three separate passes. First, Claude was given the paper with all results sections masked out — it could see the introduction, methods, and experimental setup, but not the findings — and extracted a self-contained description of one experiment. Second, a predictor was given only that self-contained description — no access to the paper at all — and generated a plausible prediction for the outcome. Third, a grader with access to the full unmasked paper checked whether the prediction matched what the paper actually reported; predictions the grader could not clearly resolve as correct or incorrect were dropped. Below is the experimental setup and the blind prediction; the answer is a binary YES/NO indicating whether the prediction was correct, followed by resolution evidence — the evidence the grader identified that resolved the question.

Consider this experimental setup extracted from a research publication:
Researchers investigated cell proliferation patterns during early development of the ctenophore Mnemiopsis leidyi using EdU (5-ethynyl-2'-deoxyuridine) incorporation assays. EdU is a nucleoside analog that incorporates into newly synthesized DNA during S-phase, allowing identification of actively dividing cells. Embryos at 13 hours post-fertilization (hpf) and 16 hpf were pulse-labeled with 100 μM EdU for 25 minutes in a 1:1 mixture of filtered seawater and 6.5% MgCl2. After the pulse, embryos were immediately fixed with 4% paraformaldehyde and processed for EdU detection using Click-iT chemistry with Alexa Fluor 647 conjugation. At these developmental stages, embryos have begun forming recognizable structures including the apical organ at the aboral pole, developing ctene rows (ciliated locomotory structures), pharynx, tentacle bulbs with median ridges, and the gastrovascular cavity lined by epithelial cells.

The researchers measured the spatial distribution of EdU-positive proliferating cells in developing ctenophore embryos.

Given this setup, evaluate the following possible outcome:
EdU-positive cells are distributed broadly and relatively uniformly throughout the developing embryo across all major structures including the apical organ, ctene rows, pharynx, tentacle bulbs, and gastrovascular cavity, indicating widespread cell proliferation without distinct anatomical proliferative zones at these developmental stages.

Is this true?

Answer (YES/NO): NO